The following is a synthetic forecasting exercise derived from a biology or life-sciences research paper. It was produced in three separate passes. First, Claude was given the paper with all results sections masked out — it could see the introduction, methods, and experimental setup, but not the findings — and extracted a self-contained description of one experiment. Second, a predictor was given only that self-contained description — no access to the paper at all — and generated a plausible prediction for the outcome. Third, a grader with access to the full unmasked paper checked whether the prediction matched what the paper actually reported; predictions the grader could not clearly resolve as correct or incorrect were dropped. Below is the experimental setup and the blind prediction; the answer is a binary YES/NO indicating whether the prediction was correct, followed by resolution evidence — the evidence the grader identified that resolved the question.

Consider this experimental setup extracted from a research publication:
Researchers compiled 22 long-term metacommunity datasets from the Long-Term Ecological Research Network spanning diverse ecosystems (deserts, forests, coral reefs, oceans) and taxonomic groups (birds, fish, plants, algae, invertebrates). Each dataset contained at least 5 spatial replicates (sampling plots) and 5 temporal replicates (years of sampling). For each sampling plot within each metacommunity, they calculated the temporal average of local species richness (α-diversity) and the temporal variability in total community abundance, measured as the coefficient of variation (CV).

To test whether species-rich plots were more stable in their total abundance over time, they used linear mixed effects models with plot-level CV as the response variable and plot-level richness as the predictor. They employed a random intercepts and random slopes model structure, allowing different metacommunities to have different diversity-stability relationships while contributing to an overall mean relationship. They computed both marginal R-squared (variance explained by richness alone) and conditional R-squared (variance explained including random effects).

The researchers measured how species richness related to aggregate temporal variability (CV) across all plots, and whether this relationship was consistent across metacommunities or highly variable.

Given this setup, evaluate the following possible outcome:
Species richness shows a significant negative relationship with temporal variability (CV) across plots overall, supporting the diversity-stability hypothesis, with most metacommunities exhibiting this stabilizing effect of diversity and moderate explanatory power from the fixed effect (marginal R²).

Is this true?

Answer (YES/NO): NO